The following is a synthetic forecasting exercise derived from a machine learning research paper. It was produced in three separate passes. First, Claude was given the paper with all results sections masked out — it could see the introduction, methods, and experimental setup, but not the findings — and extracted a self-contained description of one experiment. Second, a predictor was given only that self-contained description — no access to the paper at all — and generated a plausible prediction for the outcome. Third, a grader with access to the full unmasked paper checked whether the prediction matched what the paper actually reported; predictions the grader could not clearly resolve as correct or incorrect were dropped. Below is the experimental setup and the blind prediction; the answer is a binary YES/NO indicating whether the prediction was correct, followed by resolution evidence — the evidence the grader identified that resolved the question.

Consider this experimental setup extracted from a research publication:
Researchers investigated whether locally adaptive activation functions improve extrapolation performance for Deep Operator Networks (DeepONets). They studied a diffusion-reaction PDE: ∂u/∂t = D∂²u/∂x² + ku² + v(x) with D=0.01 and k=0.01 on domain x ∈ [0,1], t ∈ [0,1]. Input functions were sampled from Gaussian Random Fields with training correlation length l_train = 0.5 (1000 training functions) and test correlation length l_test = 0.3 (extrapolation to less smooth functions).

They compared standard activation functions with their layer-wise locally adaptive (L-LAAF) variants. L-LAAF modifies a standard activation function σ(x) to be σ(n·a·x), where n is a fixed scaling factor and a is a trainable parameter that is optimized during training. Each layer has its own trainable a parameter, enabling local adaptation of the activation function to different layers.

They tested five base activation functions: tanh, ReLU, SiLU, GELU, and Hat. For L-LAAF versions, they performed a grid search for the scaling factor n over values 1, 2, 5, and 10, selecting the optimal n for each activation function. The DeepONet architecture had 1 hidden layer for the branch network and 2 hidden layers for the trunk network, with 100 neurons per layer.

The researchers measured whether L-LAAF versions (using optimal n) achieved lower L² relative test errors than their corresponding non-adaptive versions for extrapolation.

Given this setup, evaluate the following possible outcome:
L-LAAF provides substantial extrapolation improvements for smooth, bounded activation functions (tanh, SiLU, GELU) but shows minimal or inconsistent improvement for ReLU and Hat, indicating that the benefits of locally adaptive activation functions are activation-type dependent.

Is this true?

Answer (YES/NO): NO